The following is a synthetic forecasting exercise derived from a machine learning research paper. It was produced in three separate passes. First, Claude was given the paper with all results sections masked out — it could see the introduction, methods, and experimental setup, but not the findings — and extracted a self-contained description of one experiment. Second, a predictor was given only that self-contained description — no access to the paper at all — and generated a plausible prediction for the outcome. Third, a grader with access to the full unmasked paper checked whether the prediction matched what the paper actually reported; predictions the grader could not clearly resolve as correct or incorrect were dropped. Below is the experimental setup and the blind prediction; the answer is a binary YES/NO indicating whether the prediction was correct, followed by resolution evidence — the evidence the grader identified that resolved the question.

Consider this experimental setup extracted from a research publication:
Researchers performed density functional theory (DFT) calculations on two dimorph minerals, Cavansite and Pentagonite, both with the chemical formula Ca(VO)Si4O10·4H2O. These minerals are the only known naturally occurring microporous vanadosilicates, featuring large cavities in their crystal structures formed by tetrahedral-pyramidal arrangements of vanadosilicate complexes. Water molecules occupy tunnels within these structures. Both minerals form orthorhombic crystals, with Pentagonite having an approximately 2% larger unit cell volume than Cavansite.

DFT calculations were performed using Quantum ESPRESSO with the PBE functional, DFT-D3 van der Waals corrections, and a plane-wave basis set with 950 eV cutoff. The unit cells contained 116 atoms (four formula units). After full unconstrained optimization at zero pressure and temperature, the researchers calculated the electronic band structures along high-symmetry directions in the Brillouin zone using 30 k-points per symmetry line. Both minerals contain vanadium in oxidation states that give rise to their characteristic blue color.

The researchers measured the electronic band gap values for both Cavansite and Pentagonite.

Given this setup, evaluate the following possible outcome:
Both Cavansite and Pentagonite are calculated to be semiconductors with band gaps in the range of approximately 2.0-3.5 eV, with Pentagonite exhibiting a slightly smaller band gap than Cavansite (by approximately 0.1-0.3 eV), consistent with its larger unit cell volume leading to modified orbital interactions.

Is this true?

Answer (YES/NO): NO